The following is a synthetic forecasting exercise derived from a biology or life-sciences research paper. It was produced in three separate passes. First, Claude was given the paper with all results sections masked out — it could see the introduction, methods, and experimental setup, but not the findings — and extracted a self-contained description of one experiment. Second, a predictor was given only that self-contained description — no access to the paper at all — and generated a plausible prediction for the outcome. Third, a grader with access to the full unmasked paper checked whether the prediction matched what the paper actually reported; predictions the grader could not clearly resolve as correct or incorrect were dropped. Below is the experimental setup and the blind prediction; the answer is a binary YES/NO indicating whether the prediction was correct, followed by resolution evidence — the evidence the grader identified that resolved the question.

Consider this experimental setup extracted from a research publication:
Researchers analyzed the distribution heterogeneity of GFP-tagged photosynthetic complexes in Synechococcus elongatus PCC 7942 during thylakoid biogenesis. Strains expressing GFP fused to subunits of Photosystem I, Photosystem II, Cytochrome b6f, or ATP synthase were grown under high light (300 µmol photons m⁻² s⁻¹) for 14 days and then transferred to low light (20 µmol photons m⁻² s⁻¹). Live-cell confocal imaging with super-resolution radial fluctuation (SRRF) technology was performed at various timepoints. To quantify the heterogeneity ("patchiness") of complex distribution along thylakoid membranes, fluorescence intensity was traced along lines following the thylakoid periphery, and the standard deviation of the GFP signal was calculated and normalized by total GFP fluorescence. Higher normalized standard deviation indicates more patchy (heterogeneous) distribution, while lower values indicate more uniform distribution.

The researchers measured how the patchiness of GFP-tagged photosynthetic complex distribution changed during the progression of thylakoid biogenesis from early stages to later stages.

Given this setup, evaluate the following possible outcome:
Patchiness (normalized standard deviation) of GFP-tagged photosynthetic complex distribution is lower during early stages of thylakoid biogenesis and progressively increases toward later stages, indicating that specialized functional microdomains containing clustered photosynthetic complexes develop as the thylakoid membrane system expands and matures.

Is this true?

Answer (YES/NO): NO